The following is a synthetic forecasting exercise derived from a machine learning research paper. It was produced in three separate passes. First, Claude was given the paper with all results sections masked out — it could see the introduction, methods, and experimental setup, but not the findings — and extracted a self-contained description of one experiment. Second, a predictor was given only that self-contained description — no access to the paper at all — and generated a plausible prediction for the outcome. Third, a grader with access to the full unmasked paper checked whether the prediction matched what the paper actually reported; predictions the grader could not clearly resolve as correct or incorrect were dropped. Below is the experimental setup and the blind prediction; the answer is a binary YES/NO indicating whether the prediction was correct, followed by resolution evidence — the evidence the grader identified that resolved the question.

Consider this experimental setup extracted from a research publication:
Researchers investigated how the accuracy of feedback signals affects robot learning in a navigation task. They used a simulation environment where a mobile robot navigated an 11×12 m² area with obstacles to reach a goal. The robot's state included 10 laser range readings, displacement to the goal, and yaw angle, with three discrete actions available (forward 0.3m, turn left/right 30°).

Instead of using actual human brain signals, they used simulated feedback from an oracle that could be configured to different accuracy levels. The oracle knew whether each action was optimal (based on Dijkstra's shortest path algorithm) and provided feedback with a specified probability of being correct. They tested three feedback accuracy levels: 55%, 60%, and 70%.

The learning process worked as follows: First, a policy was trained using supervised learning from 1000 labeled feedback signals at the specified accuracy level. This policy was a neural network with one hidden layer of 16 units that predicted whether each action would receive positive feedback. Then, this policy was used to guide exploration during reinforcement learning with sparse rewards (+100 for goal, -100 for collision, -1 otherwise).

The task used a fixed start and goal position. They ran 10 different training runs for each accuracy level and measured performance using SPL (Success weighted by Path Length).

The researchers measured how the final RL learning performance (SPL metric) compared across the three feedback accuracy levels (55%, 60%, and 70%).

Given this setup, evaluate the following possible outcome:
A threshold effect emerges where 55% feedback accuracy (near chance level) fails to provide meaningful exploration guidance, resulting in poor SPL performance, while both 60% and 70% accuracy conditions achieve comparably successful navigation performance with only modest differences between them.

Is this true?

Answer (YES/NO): YES